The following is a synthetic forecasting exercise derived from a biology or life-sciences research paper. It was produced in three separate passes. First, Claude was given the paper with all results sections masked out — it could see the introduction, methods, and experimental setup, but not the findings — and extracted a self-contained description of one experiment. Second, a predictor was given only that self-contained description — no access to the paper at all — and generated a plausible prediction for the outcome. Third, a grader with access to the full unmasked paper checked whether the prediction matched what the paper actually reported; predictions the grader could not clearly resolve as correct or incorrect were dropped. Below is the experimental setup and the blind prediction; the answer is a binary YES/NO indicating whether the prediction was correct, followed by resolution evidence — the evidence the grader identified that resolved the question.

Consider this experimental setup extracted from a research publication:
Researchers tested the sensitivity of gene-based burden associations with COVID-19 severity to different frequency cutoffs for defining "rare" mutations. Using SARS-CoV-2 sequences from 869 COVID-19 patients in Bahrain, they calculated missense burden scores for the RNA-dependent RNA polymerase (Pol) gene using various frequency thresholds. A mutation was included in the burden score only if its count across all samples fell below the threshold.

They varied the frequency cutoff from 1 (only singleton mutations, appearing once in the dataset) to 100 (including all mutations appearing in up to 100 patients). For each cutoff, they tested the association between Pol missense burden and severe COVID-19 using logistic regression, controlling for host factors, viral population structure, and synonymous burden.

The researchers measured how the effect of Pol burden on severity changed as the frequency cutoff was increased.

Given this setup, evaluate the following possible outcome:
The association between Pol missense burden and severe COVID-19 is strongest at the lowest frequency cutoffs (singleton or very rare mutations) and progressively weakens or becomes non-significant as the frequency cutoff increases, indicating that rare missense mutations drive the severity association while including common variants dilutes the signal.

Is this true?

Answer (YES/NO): NO